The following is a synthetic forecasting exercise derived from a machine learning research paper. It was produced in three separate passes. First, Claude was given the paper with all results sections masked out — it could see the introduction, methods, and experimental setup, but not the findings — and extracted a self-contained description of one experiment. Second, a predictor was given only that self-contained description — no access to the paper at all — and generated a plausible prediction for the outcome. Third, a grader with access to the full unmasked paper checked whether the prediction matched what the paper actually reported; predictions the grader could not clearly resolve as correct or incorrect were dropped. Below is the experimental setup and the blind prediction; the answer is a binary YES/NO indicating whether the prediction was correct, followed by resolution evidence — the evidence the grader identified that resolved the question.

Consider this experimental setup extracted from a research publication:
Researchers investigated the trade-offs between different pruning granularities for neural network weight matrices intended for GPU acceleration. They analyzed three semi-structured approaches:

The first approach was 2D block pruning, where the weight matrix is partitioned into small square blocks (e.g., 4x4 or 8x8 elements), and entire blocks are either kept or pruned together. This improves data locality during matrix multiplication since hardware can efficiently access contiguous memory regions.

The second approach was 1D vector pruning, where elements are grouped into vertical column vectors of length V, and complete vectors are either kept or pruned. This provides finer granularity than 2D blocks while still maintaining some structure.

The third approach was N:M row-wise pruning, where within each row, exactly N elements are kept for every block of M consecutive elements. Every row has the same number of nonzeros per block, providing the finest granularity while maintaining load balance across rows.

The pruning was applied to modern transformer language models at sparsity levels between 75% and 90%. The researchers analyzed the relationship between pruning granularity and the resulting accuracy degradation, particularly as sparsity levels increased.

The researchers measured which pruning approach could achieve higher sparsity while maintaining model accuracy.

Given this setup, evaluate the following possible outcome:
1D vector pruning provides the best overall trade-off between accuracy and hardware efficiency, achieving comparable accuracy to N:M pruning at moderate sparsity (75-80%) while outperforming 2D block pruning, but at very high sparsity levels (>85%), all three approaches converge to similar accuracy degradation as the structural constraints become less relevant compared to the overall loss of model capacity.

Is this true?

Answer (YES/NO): NO